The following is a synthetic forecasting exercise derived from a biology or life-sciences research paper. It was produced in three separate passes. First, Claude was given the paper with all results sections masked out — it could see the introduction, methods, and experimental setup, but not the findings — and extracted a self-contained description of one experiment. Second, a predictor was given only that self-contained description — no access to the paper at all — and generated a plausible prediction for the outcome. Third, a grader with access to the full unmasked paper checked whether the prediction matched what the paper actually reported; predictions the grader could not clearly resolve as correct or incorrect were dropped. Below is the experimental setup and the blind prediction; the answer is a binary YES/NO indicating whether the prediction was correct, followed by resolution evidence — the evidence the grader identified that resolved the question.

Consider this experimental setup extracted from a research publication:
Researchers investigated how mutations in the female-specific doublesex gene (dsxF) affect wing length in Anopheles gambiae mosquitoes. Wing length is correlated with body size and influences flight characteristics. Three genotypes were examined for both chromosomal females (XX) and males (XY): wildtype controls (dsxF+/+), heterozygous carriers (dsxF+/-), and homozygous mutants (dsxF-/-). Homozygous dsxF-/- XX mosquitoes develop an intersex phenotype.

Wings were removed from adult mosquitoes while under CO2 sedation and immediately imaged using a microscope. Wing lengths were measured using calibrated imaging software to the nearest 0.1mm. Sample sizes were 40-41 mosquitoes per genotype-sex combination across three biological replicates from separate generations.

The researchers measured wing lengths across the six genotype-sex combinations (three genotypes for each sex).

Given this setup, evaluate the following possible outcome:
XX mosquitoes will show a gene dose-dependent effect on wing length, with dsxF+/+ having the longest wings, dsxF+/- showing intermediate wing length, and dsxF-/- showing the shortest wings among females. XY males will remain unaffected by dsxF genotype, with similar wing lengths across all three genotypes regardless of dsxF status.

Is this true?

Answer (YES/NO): NO